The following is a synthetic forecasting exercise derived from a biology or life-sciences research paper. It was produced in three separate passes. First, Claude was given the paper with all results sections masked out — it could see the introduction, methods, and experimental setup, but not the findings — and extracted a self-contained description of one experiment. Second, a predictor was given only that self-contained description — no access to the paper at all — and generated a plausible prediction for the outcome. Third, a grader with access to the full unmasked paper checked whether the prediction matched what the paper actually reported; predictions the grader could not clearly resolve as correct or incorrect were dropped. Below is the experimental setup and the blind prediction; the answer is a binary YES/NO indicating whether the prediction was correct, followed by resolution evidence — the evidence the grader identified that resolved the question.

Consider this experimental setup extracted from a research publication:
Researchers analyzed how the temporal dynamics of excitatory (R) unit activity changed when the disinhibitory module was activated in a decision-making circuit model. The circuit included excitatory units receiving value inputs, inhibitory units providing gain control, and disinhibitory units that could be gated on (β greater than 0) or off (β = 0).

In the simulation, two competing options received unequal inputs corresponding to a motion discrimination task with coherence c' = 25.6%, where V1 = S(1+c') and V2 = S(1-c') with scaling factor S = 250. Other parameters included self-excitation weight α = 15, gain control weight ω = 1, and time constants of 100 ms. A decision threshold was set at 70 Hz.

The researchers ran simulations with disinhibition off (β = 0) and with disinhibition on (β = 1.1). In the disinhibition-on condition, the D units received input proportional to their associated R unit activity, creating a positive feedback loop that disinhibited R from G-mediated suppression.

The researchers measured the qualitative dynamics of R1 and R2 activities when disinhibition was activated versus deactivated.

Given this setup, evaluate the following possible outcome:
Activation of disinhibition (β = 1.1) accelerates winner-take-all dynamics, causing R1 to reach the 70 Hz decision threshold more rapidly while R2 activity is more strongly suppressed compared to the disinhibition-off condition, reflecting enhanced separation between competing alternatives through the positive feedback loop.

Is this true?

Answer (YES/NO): NO